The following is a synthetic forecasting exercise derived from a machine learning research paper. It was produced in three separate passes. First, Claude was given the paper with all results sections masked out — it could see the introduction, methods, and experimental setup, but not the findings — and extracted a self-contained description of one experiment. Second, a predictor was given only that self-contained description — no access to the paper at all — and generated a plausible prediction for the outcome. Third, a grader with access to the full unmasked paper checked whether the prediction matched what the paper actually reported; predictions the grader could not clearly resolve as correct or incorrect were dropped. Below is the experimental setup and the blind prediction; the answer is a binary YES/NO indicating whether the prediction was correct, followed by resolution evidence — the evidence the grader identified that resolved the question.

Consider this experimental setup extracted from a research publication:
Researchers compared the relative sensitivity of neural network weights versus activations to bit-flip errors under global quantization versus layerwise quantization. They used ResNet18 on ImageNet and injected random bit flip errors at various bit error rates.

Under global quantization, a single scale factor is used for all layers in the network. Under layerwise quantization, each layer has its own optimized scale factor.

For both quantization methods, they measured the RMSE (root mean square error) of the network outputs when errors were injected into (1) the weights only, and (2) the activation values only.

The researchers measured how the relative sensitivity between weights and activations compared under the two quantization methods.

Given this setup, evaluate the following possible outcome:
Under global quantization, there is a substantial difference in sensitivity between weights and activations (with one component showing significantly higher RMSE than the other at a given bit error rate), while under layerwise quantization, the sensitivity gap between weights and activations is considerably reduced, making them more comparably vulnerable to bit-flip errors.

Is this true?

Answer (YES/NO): YES